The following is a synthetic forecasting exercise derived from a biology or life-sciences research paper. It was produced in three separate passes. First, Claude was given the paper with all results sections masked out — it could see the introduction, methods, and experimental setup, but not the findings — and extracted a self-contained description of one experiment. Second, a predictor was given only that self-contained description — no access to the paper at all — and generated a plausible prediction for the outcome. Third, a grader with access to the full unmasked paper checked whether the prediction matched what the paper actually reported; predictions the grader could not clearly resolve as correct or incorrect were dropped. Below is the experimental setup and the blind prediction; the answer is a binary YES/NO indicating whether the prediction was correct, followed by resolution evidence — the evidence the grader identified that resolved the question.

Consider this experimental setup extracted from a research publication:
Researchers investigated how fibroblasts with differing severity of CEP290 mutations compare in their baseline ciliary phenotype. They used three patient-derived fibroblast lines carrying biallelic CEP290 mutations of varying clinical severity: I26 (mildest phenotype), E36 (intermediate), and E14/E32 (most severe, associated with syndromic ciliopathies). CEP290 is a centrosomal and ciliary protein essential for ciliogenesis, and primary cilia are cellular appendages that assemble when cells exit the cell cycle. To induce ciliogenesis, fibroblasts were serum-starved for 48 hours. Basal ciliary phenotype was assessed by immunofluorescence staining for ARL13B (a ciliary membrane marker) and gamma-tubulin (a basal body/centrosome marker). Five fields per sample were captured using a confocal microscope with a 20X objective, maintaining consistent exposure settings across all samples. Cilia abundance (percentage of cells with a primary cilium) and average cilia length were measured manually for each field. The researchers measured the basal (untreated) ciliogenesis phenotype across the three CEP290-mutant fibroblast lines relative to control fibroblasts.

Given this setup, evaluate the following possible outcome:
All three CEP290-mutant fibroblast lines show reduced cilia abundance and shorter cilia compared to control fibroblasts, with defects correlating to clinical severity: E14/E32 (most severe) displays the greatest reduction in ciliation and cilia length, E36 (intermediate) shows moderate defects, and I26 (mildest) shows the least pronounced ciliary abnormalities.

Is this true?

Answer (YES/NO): NO